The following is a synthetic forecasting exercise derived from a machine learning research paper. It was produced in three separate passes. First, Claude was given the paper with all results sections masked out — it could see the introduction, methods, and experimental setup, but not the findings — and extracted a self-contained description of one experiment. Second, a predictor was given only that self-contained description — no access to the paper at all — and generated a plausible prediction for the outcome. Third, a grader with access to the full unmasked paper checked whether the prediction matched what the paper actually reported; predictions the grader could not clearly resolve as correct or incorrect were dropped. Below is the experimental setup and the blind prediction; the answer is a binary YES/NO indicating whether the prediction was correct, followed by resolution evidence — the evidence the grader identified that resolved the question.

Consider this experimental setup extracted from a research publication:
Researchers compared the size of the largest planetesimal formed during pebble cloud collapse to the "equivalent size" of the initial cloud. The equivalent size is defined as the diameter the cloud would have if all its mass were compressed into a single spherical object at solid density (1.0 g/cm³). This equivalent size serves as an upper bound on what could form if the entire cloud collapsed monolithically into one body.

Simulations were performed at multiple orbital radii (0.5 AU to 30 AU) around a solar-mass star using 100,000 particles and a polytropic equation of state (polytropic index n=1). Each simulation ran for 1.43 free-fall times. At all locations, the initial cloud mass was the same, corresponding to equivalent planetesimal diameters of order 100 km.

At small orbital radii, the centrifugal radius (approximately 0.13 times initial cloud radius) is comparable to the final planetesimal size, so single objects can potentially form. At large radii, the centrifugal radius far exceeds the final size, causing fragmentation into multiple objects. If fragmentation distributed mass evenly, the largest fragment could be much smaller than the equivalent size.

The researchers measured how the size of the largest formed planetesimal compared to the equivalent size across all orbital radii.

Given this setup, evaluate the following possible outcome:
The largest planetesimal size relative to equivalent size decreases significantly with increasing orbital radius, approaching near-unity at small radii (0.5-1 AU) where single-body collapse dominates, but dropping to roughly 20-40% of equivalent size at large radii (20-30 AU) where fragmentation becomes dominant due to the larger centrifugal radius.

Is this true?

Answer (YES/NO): NO